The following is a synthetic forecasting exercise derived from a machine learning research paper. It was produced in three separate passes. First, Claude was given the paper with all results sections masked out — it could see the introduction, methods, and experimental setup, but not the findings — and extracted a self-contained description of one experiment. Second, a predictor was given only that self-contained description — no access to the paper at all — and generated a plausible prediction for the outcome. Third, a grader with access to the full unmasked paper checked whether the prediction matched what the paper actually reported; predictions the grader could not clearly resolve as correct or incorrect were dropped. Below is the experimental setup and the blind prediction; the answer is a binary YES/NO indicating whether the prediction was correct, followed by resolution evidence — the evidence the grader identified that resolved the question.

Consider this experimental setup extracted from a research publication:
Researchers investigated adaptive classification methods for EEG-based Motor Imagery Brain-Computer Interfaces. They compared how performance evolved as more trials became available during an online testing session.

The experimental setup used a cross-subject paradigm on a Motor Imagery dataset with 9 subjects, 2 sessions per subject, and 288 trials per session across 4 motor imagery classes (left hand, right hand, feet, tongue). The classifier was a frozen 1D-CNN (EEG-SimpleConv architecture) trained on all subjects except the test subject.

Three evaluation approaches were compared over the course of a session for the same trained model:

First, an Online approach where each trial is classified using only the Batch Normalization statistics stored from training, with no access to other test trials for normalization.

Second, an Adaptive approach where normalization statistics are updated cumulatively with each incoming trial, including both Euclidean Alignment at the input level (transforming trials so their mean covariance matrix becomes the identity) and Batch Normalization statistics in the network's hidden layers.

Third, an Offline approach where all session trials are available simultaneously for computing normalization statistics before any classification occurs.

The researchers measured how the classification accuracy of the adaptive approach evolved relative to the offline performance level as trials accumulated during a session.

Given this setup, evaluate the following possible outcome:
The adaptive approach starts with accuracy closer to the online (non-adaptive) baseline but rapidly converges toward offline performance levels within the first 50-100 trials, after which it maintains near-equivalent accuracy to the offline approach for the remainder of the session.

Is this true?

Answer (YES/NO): NO